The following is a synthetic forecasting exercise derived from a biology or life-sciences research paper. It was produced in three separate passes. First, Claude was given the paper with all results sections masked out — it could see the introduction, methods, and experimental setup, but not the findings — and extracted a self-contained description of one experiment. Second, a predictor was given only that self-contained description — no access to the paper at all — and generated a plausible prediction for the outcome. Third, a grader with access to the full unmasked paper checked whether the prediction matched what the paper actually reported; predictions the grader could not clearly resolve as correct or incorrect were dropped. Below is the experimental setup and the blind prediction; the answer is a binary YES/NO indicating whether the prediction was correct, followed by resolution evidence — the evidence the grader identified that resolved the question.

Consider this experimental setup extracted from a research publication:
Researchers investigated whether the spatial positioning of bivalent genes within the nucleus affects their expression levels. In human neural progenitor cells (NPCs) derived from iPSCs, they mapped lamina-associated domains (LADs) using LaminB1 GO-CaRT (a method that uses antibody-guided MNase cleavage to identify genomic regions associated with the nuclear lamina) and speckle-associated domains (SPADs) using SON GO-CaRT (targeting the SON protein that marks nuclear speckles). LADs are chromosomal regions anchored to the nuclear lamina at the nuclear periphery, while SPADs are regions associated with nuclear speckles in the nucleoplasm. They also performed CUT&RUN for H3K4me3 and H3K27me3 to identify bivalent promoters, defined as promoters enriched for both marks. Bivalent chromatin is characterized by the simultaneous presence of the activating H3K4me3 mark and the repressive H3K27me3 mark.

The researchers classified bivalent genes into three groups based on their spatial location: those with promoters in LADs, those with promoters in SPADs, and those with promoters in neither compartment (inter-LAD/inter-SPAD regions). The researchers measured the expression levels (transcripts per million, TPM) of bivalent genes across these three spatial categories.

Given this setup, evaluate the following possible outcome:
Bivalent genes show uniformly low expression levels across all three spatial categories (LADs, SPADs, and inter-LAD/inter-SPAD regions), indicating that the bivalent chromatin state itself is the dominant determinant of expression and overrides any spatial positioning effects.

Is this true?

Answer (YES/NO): NO